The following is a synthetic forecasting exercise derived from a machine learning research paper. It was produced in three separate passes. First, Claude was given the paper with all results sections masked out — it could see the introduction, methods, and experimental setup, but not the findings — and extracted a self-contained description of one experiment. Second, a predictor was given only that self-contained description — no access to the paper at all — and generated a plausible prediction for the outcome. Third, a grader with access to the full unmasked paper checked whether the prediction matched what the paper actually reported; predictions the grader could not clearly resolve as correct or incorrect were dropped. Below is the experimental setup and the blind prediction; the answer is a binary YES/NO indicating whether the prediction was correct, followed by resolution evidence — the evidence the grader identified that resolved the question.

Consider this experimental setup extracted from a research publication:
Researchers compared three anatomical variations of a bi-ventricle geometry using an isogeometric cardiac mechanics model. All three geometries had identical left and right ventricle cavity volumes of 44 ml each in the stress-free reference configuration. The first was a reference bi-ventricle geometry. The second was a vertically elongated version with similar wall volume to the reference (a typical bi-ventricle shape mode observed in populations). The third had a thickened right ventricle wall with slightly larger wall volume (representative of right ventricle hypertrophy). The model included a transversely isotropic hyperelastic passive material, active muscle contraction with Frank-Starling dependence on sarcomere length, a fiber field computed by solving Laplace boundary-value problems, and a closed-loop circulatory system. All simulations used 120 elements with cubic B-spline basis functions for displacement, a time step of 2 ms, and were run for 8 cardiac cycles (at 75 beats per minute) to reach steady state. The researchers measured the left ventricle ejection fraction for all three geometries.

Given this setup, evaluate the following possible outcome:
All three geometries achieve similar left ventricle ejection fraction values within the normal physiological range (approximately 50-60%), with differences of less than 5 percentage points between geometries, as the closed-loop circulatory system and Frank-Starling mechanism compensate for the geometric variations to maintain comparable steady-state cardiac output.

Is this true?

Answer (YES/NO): NO